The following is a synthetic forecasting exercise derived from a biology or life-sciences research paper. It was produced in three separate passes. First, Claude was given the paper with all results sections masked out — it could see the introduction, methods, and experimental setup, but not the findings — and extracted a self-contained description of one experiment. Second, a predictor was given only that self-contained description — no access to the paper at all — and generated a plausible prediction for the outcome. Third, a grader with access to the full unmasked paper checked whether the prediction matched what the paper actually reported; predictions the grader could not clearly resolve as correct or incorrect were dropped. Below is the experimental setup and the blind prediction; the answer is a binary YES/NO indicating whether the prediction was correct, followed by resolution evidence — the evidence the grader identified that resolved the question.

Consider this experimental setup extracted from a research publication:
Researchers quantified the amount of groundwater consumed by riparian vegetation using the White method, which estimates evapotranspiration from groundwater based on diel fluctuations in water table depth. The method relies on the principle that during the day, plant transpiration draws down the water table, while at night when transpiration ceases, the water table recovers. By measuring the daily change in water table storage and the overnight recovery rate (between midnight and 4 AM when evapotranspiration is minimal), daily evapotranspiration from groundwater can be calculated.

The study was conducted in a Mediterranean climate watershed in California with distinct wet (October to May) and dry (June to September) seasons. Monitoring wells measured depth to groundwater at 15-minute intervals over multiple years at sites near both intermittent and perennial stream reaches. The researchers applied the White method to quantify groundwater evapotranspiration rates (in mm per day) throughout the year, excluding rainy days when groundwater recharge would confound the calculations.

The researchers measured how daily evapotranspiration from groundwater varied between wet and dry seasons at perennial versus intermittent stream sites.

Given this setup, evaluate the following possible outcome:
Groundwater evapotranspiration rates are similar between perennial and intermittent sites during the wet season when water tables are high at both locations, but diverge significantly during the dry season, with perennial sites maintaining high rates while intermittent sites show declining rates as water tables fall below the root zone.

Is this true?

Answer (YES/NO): YES